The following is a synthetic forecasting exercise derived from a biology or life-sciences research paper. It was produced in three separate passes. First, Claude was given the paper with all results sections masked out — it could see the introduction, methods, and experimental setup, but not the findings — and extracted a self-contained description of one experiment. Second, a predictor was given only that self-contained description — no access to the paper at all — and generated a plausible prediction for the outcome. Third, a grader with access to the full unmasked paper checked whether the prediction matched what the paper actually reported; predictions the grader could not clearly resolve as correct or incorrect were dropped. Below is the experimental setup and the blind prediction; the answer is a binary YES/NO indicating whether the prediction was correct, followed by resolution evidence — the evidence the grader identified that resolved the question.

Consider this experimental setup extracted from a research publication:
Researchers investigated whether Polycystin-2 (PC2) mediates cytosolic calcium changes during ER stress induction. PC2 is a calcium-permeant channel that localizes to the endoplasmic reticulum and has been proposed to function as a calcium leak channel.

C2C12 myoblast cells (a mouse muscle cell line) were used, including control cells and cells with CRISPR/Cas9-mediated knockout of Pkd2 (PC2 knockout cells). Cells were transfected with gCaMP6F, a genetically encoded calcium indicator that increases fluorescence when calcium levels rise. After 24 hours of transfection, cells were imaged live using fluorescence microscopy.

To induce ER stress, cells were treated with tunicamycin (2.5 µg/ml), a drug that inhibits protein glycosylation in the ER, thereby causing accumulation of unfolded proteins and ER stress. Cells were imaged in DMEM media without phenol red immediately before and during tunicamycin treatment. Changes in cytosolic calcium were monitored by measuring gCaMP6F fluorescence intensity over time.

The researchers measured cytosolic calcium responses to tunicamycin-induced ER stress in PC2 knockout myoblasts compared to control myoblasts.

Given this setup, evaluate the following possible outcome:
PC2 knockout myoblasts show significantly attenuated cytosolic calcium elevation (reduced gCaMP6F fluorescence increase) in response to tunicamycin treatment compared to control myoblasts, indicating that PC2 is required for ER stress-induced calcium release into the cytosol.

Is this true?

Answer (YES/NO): YES